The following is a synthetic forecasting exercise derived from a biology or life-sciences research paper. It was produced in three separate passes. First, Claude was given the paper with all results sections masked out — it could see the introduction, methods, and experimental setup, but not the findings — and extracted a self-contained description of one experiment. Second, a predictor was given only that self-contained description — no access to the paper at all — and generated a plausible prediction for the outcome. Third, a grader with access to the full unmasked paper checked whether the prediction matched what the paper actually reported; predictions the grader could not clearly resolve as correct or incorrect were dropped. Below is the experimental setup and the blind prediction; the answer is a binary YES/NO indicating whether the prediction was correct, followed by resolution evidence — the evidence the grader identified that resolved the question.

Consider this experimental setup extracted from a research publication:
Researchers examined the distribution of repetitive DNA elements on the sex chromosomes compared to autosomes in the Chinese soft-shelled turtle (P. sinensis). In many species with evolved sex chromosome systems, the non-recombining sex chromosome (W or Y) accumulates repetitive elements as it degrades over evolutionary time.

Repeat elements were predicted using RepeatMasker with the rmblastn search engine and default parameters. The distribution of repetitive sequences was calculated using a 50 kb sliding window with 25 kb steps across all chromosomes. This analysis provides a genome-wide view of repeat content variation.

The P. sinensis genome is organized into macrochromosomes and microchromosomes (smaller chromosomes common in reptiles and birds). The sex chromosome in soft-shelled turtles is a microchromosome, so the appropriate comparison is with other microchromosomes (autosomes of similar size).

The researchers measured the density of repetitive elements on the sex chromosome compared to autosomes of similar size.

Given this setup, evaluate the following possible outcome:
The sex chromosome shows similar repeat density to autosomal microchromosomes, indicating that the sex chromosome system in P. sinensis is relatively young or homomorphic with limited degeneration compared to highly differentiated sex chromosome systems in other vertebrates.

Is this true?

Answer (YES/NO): NO